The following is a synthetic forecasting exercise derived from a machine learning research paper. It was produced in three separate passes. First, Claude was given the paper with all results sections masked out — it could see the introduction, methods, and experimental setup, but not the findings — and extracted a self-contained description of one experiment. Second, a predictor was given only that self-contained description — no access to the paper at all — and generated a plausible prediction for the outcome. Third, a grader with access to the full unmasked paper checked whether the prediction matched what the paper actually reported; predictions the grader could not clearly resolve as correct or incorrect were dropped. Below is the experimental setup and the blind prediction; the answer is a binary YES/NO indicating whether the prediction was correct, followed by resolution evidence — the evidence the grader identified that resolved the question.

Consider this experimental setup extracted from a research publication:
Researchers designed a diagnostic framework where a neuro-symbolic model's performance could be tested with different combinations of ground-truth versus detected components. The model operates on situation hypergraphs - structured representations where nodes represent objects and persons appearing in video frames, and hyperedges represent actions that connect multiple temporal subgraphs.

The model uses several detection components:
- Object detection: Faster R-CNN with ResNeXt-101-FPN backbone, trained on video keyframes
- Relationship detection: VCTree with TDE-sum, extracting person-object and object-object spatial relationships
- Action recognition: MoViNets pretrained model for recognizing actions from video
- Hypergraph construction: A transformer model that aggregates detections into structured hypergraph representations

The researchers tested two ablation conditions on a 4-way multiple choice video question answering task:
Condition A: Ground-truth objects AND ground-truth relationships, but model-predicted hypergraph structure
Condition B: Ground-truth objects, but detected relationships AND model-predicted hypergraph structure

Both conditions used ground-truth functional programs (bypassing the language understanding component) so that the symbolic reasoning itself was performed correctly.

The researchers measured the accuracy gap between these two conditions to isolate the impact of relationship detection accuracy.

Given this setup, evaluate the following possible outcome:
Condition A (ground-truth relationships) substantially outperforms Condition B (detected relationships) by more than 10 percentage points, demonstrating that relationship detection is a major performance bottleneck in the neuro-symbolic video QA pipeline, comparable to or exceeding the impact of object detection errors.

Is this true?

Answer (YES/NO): NO